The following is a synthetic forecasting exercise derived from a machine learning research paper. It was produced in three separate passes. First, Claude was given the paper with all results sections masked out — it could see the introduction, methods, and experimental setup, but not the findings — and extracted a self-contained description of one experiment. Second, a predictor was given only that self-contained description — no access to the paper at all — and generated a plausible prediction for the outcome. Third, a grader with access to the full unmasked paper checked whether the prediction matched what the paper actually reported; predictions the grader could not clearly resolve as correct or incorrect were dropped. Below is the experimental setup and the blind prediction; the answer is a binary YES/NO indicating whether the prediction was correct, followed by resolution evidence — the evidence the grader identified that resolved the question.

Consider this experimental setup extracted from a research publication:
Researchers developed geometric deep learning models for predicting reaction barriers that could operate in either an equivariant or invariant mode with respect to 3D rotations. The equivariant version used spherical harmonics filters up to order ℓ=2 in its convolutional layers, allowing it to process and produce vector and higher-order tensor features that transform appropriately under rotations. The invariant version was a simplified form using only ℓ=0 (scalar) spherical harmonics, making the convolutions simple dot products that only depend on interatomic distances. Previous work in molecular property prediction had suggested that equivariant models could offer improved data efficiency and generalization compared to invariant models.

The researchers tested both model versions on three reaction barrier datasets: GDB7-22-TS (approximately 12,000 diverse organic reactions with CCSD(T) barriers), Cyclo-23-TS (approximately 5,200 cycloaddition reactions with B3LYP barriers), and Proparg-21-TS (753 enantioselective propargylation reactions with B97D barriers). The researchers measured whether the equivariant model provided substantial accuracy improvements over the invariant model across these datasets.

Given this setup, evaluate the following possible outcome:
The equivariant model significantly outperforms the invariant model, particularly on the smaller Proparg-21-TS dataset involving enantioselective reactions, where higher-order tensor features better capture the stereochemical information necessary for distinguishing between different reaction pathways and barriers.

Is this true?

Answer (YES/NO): NO